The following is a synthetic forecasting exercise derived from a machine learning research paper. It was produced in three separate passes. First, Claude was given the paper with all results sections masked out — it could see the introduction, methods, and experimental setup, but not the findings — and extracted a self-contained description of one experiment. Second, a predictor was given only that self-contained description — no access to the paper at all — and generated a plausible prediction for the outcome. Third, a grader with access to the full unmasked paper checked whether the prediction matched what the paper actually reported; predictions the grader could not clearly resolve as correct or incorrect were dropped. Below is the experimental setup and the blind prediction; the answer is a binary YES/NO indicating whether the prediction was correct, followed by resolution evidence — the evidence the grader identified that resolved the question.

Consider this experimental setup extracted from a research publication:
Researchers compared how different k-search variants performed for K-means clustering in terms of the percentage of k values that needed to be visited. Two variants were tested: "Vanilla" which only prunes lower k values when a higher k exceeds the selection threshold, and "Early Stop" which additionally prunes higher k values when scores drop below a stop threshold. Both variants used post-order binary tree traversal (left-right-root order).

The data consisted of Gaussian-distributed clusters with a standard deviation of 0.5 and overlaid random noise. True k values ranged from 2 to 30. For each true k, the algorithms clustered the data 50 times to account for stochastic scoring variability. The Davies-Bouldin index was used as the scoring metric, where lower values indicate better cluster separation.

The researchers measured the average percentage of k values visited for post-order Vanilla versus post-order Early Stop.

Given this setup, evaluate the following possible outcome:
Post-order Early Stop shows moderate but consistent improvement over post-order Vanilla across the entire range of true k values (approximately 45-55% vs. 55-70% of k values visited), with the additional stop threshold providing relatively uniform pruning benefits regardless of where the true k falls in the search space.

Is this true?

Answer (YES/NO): NO